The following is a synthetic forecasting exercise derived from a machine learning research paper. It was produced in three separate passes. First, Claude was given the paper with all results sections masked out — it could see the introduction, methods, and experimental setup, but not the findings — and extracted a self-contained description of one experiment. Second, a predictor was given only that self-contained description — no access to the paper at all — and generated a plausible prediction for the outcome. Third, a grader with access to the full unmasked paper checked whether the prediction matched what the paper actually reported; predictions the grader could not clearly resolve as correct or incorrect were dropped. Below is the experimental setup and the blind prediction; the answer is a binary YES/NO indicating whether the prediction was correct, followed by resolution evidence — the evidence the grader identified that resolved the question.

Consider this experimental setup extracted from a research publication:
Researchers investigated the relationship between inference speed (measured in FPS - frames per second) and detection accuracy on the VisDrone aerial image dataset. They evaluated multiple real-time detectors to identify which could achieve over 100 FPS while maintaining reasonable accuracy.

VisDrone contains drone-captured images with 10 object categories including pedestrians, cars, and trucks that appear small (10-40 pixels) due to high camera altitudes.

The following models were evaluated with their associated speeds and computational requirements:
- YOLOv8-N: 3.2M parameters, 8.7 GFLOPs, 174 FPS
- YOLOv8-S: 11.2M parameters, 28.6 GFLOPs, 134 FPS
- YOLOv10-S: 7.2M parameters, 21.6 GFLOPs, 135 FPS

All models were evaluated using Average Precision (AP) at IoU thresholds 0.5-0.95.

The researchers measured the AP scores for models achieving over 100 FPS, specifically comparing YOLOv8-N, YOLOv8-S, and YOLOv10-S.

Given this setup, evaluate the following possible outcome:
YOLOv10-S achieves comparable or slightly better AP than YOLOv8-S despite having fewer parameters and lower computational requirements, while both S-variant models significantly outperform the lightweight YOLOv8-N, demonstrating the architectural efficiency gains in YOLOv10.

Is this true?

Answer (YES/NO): YES